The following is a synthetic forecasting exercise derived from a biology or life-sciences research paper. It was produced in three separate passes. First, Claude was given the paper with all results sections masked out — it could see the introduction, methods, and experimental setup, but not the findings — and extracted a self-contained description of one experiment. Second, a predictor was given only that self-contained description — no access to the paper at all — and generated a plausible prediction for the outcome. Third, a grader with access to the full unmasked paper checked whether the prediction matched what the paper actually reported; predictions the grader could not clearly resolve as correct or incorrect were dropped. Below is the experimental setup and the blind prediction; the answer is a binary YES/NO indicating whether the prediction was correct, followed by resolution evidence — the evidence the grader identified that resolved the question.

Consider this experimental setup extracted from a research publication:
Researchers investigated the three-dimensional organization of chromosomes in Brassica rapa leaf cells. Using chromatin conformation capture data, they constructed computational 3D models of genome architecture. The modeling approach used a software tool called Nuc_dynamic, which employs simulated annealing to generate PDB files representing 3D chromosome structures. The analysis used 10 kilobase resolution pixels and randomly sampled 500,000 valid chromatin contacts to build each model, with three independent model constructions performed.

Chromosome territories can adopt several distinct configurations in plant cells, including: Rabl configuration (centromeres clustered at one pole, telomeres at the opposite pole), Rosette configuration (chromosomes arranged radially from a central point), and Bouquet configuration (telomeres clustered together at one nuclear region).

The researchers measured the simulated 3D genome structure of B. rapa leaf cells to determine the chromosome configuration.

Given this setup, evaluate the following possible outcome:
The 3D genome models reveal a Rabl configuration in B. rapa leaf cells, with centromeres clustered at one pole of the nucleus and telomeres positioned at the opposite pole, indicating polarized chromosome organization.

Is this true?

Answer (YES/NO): NO